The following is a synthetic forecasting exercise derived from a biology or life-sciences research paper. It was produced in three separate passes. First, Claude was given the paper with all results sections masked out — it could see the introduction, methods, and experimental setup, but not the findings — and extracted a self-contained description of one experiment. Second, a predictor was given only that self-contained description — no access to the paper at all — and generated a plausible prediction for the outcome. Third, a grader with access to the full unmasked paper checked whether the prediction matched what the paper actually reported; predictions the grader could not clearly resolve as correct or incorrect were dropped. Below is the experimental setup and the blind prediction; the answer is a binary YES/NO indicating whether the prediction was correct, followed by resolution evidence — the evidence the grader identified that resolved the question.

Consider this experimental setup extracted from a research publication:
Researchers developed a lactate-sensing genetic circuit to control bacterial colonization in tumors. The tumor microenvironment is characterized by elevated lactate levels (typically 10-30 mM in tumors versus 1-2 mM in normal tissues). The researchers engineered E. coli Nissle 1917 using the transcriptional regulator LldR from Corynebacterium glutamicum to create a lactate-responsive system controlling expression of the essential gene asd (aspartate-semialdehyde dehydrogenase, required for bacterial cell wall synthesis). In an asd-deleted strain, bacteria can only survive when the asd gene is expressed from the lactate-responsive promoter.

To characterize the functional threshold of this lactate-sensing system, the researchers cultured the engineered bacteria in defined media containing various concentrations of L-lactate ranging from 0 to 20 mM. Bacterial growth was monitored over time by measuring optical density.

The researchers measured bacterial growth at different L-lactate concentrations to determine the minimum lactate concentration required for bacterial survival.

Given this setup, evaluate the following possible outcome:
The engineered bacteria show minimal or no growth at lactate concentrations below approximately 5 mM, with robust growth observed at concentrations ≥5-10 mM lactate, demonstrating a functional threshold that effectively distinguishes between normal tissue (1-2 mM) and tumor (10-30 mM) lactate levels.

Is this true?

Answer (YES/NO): YES